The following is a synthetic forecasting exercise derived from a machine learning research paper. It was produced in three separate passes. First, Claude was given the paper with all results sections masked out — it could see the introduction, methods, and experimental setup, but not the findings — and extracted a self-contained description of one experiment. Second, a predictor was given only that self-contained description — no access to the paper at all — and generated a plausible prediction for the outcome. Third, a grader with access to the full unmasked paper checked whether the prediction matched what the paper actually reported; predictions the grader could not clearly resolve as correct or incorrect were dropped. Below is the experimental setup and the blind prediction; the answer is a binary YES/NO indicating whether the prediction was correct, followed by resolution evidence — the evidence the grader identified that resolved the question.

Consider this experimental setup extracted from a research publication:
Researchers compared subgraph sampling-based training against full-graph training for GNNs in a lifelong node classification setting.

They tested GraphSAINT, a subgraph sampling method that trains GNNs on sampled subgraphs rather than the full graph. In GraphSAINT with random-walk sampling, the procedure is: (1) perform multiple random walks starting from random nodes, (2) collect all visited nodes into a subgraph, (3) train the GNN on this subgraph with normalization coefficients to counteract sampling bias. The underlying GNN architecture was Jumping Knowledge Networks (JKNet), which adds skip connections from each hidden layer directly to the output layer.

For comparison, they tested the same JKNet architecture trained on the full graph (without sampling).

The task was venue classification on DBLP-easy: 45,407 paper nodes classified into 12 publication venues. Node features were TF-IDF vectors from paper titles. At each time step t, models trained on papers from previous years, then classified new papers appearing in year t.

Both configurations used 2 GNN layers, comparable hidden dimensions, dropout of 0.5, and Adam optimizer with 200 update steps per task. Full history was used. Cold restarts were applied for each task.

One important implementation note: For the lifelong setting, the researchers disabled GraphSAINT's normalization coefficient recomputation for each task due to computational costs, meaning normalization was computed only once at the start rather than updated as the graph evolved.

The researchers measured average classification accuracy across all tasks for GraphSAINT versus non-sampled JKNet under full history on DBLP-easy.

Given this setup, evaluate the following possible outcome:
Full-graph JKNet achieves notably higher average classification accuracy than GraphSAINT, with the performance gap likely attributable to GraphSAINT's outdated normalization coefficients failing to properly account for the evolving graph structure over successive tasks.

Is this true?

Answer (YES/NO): NO